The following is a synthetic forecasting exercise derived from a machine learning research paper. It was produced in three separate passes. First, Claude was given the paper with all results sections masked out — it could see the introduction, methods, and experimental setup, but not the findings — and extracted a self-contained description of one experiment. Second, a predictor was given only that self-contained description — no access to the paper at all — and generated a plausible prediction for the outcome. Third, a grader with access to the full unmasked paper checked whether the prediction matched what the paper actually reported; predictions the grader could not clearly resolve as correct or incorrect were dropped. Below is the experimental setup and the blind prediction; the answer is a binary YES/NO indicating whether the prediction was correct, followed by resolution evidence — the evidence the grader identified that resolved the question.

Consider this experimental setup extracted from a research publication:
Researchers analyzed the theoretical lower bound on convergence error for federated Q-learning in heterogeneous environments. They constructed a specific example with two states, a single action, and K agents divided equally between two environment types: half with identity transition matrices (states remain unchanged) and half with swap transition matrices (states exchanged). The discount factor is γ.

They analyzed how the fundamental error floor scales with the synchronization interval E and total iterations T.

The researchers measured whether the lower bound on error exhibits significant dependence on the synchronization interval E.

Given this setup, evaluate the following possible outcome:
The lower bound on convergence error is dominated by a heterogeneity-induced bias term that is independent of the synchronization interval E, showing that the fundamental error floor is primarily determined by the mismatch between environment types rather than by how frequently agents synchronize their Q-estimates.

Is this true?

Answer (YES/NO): NO